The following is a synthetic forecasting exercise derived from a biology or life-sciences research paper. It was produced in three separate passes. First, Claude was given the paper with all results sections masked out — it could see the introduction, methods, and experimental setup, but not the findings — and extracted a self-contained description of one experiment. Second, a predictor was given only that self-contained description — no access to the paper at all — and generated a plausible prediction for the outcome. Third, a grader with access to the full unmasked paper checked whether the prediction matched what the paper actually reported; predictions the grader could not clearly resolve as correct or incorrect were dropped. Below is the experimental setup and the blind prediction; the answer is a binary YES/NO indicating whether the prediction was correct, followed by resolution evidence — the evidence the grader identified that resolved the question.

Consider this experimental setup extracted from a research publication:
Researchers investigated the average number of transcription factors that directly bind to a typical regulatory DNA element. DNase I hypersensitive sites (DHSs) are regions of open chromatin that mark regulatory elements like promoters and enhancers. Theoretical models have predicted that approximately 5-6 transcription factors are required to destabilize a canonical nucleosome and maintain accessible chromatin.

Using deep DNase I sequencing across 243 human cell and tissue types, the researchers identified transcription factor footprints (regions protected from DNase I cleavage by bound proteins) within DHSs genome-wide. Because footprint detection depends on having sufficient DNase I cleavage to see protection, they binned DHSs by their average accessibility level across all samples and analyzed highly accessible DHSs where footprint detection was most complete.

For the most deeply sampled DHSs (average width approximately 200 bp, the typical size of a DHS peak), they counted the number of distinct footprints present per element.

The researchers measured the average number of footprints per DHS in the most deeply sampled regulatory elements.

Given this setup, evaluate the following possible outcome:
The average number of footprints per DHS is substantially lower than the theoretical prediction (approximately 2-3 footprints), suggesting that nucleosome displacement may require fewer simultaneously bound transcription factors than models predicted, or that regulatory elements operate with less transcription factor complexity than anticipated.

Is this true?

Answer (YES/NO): NO